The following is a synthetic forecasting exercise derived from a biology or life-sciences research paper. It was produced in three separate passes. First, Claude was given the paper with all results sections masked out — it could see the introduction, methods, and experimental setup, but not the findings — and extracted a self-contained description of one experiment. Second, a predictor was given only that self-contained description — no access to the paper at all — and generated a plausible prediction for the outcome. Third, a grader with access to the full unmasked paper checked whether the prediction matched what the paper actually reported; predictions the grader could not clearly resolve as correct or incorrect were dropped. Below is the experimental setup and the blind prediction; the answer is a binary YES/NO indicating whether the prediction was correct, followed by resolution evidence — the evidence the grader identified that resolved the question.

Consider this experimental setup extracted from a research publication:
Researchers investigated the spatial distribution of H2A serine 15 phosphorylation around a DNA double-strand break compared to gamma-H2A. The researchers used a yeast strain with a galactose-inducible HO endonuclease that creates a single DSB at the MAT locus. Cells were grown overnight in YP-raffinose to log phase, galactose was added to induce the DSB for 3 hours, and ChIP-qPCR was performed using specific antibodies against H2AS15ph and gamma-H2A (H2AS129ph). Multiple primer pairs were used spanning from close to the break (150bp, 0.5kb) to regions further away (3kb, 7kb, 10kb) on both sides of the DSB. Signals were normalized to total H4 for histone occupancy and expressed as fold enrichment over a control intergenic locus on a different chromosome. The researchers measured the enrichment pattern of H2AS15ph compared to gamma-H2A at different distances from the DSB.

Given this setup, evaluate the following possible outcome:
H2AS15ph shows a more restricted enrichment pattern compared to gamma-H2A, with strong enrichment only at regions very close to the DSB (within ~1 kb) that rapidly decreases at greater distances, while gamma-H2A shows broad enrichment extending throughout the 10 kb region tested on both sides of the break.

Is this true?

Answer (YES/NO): NO